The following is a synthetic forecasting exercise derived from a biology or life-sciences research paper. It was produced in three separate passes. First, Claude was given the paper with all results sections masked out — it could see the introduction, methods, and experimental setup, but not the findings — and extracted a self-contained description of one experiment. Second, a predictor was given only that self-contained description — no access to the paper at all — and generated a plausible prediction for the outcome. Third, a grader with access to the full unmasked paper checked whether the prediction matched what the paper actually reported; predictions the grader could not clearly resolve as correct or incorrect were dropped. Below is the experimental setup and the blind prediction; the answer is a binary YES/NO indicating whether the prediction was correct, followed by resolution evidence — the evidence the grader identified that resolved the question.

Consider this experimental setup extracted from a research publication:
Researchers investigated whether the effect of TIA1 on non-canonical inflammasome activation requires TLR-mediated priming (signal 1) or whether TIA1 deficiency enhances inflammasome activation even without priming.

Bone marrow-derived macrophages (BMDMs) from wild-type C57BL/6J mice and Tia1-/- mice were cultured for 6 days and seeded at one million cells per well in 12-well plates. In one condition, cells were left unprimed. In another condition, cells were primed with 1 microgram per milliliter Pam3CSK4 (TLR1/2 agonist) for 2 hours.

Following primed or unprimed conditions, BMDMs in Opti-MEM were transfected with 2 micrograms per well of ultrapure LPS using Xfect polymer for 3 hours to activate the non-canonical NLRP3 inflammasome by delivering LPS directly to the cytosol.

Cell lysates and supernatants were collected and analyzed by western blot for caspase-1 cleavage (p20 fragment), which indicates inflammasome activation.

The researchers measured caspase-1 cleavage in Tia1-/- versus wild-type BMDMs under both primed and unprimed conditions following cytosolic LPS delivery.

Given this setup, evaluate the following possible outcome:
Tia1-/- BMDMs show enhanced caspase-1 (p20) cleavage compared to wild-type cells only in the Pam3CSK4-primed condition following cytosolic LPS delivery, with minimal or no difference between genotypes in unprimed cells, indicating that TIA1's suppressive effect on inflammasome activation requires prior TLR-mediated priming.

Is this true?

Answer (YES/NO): NO